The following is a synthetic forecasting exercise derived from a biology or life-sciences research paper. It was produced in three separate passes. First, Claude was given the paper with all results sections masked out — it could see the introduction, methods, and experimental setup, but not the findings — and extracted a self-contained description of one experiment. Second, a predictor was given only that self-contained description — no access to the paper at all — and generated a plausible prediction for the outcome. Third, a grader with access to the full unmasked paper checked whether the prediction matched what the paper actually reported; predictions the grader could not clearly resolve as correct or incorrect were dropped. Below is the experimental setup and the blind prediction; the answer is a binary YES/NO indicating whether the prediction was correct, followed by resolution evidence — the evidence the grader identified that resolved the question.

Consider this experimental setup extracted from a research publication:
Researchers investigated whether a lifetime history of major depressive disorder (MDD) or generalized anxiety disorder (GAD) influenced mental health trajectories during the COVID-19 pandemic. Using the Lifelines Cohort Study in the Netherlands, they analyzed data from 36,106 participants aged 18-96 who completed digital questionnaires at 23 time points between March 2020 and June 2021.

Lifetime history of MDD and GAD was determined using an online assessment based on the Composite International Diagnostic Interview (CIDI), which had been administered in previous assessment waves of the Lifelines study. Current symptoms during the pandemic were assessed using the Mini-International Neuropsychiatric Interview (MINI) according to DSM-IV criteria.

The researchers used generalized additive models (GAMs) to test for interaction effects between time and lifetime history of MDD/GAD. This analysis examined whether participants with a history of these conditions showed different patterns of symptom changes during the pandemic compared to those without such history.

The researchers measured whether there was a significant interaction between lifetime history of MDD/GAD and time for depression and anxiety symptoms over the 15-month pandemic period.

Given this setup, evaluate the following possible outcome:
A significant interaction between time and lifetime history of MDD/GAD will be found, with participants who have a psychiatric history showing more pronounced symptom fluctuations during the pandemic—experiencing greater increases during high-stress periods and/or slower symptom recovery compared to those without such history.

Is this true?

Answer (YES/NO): NO